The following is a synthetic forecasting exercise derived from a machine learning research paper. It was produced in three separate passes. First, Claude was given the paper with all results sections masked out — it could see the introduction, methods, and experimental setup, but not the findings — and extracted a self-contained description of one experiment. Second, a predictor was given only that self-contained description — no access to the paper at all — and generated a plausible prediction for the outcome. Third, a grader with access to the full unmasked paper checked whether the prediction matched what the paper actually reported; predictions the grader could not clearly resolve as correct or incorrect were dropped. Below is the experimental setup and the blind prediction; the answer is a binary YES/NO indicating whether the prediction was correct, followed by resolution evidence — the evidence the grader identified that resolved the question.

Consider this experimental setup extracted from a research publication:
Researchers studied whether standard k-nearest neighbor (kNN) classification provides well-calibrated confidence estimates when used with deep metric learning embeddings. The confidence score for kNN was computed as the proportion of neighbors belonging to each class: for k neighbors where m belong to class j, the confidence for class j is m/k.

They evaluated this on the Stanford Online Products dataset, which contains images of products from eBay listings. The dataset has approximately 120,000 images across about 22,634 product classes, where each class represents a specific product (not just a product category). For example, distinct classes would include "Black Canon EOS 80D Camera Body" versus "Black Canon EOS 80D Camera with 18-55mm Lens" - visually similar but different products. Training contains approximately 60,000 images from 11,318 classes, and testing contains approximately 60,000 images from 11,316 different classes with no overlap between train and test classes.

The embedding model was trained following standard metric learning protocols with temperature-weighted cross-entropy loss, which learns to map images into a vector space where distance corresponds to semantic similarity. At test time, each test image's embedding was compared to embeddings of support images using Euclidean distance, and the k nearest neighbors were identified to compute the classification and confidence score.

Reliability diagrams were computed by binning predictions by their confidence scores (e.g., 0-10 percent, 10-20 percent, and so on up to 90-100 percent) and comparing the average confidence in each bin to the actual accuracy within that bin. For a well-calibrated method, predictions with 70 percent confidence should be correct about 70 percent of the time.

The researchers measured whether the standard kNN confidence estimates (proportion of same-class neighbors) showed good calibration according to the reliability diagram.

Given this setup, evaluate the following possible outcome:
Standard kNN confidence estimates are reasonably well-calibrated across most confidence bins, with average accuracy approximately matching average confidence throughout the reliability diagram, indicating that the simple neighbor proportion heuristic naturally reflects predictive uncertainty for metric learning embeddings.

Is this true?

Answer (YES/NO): NO